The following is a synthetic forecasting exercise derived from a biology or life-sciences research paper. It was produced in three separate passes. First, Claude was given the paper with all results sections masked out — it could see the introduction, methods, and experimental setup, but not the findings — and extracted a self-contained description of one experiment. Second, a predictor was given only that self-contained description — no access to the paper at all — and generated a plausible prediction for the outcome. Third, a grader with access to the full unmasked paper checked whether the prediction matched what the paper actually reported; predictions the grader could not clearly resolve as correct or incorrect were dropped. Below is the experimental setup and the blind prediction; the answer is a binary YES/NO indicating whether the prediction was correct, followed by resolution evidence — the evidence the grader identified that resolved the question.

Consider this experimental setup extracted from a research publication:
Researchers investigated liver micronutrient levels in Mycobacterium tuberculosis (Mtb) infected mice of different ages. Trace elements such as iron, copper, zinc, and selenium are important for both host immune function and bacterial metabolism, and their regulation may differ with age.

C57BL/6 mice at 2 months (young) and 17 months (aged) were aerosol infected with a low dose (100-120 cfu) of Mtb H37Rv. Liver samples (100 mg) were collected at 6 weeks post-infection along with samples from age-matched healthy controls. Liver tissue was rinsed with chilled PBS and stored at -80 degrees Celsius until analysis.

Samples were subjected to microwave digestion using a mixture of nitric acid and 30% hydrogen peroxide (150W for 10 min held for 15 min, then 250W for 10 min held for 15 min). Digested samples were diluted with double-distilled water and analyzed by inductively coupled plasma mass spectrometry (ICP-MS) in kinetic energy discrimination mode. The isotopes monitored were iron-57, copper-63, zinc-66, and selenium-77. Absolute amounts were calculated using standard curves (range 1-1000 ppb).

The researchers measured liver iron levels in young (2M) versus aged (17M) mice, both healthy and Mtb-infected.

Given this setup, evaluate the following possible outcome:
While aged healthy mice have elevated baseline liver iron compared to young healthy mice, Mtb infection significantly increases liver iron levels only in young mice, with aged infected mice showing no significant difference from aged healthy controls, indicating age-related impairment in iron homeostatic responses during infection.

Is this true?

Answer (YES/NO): NO